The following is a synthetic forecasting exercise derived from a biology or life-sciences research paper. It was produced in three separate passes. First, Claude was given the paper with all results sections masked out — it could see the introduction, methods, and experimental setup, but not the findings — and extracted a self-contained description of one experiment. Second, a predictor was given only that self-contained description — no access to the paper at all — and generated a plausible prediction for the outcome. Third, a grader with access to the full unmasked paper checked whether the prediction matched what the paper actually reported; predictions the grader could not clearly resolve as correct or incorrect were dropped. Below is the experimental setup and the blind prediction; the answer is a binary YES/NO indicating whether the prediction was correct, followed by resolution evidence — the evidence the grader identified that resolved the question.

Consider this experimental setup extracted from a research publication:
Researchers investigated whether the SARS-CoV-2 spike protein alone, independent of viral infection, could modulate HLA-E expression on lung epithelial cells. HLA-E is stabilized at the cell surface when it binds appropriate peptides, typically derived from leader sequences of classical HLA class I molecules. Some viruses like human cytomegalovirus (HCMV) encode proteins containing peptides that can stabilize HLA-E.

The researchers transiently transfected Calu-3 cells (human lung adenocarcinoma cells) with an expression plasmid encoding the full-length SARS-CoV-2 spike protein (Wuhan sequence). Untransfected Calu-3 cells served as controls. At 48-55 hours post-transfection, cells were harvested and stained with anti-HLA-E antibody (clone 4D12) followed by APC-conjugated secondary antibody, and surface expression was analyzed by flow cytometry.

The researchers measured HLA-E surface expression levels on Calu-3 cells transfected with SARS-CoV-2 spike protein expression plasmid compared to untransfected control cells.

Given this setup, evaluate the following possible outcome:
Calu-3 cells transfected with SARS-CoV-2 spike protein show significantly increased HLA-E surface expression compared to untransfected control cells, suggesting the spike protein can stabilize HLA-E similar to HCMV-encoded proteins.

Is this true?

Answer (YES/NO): YES